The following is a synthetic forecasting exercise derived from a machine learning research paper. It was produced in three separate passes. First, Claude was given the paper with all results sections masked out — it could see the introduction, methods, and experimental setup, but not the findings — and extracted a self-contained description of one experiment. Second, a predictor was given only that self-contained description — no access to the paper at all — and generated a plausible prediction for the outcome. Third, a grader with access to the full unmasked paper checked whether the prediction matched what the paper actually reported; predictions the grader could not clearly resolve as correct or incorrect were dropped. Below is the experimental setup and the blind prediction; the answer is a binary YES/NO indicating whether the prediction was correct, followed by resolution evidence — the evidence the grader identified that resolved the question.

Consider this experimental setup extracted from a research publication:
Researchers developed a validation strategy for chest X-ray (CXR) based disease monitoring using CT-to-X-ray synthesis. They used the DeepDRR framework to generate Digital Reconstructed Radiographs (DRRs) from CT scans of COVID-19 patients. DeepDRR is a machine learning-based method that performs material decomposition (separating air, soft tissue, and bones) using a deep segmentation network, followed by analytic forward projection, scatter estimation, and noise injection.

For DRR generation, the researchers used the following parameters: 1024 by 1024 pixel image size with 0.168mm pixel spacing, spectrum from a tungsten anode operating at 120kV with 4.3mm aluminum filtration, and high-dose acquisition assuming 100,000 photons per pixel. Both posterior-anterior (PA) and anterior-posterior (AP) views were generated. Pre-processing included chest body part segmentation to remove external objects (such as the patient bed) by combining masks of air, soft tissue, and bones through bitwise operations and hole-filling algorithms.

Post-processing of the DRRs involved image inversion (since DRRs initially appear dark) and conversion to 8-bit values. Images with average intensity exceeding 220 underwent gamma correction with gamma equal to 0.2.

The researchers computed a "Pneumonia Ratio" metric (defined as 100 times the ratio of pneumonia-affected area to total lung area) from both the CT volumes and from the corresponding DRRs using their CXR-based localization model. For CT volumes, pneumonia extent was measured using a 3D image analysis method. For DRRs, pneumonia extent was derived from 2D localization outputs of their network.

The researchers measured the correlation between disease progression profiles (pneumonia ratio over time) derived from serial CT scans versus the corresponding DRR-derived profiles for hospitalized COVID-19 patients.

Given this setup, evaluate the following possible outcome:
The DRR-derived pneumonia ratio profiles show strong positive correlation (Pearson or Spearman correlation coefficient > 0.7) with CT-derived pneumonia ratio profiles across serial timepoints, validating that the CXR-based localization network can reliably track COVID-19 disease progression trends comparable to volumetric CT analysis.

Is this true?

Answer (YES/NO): YES